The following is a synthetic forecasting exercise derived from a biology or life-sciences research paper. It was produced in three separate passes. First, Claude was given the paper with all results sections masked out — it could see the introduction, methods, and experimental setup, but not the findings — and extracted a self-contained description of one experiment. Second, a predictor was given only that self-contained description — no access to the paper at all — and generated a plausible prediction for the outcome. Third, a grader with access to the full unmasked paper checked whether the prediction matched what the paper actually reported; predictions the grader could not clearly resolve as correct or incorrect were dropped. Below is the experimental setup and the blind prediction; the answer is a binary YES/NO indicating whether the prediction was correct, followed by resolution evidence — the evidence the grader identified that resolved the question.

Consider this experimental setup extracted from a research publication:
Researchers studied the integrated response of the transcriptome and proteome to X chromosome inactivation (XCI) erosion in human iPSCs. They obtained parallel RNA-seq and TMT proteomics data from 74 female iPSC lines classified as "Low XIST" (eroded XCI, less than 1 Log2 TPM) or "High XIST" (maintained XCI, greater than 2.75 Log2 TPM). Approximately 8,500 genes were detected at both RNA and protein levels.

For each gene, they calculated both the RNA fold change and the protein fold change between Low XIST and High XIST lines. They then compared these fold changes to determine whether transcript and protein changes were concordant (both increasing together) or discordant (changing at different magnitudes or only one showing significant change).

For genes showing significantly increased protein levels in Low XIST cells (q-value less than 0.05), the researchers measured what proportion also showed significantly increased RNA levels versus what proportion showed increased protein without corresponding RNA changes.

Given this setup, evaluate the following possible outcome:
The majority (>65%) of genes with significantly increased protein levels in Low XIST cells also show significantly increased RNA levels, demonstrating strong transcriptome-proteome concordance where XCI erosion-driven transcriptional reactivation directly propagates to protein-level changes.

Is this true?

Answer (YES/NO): NO